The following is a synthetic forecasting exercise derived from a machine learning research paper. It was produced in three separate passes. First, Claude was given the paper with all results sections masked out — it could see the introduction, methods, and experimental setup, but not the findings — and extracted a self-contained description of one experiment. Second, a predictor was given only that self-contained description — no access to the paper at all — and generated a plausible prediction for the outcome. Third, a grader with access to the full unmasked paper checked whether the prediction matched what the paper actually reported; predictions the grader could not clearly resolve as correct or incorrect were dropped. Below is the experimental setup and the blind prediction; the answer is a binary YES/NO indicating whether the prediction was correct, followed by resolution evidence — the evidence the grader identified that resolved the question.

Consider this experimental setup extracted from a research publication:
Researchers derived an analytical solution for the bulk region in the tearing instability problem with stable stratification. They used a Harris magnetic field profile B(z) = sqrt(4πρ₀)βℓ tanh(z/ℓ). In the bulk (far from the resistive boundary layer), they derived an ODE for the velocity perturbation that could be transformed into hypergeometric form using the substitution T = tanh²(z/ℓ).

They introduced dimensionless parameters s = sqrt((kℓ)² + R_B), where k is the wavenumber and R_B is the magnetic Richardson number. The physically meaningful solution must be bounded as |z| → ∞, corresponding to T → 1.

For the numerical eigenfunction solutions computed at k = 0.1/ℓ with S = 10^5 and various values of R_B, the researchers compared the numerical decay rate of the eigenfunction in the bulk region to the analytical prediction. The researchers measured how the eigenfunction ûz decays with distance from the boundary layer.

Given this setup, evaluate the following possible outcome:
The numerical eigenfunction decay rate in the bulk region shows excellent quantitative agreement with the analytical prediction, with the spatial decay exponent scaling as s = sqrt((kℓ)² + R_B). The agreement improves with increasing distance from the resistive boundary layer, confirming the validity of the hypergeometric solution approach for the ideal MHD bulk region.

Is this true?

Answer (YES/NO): YES